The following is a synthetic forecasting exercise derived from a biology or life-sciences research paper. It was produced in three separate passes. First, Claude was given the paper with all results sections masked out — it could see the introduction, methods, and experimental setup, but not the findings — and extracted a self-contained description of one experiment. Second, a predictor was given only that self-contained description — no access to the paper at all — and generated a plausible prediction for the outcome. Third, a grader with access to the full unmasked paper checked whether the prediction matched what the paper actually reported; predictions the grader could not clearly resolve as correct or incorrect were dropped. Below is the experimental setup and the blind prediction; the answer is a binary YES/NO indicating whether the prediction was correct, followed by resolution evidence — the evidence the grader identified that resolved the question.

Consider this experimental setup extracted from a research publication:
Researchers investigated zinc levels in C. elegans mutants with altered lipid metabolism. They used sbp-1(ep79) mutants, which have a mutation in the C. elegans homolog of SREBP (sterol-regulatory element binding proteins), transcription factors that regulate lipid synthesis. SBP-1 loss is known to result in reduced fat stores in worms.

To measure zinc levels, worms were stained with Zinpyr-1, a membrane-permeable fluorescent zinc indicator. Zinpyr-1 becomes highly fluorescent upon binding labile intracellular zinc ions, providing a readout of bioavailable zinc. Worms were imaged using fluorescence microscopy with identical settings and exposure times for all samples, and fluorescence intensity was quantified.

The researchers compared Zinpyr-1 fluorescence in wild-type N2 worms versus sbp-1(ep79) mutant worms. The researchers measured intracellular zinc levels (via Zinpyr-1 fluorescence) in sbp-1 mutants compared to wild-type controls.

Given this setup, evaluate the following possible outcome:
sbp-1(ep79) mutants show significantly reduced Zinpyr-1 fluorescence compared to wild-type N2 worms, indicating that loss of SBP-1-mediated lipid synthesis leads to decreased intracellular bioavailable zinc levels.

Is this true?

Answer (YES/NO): NO